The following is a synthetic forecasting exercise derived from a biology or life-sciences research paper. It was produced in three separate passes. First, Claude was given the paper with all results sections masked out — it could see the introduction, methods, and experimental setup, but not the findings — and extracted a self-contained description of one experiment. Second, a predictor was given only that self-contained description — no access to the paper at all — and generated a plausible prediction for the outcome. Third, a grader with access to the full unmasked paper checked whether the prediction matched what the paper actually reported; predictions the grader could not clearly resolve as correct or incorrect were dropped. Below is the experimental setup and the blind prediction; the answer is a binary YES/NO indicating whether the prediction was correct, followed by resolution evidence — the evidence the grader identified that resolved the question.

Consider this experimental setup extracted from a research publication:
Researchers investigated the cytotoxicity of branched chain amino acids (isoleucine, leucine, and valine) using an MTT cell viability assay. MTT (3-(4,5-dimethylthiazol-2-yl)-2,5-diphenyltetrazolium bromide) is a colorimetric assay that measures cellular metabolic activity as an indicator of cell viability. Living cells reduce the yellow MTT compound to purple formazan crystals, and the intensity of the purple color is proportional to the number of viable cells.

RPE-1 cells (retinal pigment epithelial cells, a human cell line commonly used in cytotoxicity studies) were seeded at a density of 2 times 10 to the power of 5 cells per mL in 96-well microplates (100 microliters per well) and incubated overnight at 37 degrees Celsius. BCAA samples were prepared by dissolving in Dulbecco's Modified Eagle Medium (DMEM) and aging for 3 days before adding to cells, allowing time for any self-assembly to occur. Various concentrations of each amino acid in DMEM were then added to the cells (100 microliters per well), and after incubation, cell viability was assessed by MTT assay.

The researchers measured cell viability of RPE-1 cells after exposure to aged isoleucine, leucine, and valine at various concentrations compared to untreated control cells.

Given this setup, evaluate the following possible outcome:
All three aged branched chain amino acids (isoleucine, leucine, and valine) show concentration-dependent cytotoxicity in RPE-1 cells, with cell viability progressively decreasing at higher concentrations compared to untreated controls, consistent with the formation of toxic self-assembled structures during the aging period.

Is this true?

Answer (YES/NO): YES